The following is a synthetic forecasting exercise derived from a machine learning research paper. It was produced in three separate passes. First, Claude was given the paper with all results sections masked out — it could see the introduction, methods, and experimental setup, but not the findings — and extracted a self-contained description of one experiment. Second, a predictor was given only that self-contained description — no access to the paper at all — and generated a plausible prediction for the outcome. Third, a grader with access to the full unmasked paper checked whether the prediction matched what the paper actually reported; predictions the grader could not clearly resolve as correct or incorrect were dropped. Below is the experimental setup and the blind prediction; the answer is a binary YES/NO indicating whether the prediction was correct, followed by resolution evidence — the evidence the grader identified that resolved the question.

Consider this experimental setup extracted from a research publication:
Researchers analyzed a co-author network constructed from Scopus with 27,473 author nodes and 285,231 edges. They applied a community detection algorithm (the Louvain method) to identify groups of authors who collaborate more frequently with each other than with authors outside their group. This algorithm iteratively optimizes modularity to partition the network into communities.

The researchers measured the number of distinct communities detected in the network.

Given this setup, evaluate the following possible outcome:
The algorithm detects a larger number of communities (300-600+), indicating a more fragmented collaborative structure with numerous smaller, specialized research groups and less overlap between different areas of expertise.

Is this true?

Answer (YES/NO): NO